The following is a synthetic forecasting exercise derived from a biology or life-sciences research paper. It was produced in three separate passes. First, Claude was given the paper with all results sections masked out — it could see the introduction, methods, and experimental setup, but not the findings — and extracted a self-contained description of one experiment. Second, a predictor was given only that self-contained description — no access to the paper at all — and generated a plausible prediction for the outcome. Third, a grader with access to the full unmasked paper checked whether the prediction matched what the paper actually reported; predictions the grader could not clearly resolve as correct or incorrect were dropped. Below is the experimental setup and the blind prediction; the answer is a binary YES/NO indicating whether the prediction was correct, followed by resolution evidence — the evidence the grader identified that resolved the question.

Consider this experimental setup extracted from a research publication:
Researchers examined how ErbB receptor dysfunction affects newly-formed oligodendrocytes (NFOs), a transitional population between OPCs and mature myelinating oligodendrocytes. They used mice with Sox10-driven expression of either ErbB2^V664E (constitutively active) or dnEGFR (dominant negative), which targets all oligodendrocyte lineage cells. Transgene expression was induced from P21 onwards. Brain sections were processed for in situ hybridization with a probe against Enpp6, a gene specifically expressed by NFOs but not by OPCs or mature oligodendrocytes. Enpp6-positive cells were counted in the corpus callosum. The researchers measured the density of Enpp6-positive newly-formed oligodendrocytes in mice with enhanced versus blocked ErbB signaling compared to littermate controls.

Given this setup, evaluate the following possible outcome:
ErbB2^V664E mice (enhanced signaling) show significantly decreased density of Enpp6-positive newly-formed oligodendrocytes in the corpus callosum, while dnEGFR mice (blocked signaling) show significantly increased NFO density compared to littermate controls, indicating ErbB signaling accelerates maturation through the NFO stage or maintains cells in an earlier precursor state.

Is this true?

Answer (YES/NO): NO